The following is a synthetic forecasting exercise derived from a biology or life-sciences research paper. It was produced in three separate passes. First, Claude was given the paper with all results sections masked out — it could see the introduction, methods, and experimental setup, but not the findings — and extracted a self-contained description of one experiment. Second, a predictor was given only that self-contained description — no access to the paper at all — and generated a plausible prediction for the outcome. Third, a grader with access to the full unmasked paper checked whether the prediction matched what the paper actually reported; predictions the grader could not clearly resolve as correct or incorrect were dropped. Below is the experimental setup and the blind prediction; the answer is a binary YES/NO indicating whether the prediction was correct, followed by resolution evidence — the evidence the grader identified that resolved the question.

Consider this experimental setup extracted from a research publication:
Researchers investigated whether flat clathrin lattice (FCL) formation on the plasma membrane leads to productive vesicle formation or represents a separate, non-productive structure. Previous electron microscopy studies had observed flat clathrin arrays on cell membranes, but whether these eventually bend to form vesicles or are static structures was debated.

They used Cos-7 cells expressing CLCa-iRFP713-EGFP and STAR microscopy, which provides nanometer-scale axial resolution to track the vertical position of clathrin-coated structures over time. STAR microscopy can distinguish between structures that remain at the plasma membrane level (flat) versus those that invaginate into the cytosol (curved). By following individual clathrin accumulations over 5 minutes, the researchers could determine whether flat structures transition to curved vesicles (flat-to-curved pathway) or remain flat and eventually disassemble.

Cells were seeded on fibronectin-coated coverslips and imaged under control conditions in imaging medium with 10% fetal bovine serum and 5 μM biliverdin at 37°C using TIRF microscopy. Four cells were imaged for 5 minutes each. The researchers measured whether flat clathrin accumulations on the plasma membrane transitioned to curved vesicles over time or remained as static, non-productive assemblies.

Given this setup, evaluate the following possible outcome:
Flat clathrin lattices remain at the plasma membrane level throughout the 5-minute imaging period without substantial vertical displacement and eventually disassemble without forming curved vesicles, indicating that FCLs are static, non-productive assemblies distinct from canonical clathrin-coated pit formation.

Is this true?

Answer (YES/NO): NO